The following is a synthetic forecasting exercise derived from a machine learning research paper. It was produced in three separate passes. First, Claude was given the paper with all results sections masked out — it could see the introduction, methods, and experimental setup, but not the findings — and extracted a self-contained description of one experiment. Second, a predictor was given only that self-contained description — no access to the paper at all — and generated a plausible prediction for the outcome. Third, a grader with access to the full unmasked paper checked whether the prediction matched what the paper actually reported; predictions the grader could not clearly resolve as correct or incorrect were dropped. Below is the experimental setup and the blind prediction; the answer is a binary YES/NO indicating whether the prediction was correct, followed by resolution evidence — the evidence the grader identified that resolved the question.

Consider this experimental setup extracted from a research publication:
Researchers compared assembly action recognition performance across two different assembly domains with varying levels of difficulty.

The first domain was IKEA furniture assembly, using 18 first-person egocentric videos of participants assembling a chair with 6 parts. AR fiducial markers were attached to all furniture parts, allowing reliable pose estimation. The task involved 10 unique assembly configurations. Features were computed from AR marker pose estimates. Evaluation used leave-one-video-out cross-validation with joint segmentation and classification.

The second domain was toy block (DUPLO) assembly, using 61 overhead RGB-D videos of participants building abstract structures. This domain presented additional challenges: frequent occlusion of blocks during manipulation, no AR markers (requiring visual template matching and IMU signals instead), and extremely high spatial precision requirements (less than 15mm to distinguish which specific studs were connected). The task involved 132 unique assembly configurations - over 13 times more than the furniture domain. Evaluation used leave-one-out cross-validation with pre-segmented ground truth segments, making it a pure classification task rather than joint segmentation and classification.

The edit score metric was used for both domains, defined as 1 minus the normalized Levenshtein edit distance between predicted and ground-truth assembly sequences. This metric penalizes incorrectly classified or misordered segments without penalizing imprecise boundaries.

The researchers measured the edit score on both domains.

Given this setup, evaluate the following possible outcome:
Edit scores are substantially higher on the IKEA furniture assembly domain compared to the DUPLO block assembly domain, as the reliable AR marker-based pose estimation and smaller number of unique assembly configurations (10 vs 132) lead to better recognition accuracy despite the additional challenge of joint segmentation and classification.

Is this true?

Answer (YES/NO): YES